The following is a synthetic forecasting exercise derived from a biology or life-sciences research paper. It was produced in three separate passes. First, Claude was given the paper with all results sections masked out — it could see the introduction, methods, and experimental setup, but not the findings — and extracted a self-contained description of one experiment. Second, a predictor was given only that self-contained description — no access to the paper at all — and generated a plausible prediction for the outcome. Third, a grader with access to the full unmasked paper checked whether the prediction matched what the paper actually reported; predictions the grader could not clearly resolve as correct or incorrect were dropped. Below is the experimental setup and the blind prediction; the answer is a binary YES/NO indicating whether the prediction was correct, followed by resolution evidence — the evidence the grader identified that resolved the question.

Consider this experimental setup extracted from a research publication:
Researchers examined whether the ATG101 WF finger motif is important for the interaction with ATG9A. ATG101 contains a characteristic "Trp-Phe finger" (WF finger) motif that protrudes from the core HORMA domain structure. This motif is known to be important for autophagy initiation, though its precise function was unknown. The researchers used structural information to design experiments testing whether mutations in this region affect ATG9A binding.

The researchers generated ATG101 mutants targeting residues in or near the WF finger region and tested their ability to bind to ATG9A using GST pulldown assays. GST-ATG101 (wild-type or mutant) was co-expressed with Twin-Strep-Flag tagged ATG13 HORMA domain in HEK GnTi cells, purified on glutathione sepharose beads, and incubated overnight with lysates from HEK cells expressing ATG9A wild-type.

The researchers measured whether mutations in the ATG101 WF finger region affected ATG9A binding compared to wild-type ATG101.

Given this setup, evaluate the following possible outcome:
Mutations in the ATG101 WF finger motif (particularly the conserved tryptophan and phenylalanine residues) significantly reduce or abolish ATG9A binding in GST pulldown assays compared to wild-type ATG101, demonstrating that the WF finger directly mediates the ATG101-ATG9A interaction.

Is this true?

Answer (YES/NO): NO